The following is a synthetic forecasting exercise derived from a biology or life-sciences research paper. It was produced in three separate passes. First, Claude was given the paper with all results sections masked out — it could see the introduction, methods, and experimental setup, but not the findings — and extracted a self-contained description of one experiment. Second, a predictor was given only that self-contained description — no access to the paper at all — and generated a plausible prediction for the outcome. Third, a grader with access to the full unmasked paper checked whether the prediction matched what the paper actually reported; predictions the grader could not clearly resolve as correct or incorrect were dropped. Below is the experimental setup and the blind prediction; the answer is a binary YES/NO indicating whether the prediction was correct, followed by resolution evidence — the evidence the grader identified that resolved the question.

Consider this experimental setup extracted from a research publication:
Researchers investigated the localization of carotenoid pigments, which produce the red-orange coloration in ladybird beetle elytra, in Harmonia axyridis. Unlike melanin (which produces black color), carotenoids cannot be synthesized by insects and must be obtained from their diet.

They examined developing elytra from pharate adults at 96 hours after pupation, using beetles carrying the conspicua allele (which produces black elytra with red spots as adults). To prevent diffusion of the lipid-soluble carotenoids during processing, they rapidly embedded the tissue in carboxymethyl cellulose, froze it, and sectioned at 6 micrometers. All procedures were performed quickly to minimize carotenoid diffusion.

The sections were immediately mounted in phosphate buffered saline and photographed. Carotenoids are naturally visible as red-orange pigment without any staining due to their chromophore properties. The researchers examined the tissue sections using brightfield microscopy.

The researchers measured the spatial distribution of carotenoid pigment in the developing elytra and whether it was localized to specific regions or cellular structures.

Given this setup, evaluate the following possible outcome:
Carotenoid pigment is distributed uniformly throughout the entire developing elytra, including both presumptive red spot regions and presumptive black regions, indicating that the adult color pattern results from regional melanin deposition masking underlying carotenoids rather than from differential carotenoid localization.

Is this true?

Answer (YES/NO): NO